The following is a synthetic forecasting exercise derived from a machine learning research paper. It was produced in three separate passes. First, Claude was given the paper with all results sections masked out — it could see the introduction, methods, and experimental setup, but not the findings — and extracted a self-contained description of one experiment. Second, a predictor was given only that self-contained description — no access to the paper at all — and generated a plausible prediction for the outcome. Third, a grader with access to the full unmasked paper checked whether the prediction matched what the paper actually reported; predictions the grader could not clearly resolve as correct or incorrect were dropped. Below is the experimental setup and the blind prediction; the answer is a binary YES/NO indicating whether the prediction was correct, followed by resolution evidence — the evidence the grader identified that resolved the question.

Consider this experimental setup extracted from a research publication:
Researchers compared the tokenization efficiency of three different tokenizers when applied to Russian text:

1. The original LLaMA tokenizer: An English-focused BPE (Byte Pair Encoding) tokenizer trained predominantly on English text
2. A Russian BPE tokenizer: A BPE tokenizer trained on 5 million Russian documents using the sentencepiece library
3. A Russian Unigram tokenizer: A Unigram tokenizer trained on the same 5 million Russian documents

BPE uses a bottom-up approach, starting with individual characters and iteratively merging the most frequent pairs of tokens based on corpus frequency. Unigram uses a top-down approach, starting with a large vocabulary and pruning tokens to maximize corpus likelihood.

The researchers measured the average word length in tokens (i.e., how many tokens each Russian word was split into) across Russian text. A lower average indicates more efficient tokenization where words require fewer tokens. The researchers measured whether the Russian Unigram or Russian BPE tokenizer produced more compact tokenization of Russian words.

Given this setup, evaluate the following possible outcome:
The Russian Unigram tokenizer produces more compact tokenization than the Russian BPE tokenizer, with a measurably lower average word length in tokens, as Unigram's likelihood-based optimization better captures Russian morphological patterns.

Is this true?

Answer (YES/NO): NO